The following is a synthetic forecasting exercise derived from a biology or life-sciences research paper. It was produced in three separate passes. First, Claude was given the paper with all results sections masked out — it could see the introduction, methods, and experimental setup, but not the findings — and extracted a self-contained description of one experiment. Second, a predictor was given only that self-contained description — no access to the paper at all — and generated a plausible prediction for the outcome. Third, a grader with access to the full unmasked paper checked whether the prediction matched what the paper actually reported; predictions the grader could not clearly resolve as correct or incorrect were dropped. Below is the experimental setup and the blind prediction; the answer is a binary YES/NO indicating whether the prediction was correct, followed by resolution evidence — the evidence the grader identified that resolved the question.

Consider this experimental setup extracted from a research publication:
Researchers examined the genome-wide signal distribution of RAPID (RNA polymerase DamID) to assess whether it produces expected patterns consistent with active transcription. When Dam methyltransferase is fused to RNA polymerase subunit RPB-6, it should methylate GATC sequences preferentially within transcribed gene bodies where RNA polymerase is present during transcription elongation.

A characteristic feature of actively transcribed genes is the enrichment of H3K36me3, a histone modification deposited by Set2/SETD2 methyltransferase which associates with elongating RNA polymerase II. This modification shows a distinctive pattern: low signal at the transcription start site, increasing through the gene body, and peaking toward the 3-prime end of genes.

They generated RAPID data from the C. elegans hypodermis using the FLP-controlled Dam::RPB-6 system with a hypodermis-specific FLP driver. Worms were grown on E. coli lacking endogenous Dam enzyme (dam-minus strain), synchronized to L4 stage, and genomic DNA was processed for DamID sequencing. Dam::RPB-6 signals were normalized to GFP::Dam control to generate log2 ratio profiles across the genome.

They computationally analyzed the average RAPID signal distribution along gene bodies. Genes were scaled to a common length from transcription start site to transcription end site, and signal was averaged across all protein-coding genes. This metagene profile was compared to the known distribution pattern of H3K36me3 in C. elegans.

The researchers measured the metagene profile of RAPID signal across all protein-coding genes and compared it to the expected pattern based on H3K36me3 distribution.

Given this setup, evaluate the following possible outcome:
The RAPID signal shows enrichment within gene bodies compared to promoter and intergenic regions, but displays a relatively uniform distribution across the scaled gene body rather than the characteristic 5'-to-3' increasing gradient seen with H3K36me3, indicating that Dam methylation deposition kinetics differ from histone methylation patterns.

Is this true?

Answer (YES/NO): NO